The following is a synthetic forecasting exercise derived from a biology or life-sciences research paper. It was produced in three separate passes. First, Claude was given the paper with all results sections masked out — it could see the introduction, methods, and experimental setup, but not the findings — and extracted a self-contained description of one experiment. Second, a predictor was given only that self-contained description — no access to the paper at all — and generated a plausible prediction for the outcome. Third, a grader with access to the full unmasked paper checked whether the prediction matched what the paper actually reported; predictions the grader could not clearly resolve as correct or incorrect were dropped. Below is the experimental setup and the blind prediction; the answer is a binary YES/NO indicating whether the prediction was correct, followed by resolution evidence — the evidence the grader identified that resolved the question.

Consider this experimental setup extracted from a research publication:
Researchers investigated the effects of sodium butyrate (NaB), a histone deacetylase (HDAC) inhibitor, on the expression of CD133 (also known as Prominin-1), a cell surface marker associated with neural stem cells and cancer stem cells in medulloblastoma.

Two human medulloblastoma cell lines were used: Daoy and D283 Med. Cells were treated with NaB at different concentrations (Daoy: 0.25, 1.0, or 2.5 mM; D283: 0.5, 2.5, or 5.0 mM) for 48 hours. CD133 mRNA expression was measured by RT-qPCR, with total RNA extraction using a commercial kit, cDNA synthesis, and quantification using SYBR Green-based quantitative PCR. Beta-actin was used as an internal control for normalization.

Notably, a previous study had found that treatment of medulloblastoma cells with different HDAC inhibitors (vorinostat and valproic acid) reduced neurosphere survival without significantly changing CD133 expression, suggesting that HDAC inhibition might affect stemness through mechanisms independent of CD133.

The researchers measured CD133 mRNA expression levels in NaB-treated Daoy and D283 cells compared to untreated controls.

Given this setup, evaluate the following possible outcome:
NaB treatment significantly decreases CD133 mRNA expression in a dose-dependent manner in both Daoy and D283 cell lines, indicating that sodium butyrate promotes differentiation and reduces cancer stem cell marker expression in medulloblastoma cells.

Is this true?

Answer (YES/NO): NO